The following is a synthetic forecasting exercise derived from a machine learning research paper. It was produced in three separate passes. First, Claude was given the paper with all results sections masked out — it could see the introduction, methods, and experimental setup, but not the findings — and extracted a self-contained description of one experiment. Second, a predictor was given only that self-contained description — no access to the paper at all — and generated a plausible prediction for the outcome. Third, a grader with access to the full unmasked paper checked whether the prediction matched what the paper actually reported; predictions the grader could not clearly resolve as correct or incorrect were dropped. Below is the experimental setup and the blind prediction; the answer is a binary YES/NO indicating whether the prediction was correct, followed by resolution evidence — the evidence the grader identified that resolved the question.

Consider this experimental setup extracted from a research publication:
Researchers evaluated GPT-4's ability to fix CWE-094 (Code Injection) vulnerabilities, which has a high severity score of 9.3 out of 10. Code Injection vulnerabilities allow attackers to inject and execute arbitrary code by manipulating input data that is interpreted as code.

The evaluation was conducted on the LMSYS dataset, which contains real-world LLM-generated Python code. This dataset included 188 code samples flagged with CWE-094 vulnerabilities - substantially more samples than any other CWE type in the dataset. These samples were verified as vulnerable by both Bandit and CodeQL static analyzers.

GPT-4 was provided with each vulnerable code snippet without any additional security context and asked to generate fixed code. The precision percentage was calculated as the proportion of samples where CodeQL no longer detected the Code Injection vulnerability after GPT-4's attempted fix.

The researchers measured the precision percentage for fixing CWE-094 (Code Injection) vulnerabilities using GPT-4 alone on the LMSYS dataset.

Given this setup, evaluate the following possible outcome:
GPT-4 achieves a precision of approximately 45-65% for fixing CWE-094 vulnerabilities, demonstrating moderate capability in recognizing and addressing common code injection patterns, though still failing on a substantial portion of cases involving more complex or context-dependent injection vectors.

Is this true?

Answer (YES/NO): NO